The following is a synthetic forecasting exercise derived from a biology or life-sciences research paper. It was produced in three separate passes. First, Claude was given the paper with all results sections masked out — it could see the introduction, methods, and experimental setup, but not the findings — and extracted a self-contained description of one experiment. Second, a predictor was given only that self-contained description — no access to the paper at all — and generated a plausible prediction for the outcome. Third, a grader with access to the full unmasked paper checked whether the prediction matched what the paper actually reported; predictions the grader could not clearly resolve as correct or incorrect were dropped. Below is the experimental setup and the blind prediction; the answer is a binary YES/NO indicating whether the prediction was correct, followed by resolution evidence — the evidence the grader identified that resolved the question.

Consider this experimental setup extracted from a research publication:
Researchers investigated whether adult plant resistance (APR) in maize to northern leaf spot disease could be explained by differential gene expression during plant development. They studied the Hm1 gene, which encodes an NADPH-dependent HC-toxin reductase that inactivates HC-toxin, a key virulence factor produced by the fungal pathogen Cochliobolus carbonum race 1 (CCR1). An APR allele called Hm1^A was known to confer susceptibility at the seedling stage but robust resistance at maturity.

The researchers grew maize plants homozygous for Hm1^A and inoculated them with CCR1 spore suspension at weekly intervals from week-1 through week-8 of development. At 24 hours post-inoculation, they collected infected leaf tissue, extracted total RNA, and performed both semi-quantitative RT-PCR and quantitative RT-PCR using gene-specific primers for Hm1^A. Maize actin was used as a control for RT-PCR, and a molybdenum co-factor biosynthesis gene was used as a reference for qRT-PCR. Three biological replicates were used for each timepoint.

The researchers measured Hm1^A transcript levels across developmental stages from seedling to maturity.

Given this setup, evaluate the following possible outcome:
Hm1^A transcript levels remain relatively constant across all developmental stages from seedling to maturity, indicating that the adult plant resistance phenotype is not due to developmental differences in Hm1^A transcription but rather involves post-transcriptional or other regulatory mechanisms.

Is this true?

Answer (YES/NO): YES